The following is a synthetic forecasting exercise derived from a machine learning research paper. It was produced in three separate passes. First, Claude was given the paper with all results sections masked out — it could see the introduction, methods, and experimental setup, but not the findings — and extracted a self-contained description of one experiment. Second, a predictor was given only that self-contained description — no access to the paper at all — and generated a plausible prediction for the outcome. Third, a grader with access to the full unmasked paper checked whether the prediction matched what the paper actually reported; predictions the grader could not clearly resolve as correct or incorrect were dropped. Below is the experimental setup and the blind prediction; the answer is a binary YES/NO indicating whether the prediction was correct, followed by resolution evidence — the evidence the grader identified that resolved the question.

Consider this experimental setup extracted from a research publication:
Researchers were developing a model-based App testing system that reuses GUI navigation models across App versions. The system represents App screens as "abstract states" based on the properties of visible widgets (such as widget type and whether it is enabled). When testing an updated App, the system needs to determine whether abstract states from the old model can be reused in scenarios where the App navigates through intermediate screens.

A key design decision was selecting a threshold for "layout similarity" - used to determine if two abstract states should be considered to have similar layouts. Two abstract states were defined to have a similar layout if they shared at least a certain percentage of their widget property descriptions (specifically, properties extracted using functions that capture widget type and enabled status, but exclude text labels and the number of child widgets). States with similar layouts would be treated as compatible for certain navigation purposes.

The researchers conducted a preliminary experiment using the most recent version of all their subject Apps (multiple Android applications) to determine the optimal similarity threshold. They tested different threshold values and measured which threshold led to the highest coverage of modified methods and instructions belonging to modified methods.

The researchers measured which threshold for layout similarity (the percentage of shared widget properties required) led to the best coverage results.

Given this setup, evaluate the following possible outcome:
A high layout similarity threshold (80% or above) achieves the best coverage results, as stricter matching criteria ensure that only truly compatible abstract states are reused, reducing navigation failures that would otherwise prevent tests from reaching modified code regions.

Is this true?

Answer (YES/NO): YES